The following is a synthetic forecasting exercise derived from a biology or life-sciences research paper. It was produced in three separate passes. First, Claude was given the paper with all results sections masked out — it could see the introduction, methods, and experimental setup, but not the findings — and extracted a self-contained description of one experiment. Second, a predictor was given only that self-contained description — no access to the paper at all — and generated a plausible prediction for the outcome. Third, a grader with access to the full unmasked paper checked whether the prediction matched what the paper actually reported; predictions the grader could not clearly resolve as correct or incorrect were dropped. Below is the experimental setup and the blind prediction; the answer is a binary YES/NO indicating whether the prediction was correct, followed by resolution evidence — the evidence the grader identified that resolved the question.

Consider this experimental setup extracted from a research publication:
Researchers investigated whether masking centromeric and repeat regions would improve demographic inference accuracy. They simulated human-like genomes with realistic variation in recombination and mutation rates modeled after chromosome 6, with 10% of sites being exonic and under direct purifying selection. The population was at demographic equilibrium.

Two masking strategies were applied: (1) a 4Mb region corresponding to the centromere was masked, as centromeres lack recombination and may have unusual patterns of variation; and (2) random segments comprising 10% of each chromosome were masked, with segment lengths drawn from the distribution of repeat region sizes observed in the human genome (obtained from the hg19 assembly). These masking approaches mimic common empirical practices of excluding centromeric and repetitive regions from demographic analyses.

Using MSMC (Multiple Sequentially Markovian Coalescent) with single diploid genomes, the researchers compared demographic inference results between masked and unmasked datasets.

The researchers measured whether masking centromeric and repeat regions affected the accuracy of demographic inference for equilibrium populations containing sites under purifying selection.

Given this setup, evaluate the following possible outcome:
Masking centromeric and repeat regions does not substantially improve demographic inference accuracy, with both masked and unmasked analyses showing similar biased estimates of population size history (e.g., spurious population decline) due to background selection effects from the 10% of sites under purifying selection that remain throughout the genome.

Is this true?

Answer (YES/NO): NO